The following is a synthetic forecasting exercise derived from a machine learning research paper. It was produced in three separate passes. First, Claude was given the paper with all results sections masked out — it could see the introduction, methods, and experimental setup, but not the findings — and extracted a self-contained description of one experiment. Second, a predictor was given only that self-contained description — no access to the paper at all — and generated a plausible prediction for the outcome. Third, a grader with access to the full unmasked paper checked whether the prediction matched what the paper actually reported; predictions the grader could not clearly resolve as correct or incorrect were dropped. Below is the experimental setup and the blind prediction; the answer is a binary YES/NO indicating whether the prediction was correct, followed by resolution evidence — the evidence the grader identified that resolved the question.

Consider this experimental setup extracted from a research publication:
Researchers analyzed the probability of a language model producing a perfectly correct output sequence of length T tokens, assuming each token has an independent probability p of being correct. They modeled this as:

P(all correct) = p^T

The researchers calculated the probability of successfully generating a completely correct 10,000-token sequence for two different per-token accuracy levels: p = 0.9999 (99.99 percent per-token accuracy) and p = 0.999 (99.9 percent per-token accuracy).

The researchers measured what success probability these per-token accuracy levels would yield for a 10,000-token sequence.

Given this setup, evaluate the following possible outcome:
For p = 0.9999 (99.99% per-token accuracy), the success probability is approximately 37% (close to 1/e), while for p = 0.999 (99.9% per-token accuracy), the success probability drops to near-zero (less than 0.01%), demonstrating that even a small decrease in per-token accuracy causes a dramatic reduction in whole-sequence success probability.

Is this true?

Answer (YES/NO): YES